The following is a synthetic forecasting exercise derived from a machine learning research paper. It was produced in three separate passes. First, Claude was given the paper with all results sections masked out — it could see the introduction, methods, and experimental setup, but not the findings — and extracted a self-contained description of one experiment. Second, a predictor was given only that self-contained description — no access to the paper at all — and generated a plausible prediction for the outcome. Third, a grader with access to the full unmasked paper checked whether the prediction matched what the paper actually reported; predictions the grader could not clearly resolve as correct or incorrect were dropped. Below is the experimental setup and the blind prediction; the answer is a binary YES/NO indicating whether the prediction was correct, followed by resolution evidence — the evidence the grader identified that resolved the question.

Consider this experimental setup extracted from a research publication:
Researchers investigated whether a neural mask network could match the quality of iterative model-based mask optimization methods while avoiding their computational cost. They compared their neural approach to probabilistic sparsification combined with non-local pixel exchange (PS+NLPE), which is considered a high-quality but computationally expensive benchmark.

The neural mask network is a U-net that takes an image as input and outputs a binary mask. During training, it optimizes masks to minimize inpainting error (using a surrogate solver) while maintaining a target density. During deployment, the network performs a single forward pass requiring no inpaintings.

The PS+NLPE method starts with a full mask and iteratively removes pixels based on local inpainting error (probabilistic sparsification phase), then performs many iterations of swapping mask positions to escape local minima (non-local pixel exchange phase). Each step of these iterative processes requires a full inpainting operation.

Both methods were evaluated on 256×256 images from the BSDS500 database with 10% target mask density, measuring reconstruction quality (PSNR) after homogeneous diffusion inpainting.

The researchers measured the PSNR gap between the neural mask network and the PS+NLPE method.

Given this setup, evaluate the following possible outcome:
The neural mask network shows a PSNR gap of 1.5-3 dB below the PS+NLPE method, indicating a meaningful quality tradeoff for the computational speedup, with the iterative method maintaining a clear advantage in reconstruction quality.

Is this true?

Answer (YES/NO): NO